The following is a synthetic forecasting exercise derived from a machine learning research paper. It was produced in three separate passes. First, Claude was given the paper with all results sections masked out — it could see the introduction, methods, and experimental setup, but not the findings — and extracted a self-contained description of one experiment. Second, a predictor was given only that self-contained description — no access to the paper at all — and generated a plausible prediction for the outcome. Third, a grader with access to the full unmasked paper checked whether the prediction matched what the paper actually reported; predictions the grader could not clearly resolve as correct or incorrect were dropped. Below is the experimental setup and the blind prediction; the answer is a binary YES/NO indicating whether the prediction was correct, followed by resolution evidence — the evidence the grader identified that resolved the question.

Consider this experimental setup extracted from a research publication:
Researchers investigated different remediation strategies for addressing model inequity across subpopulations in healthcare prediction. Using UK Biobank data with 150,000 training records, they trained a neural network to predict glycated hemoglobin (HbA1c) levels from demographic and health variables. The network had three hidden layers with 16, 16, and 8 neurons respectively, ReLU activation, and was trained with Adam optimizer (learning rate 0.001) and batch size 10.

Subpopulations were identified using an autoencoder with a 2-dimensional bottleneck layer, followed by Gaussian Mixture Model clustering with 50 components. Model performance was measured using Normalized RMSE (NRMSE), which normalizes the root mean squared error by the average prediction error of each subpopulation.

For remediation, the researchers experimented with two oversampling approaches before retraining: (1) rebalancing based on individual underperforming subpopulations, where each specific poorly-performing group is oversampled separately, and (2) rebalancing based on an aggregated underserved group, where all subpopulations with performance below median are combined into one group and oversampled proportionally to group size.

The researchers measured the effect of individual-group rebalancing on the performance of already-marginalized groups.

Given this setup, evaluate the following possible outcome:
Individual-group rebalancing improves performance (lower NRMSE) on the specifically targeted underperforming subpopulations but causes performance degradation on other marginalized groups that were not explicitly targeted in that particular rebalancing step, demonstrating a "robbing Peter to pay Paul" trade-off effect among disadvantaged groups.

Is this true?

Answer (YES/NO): NO